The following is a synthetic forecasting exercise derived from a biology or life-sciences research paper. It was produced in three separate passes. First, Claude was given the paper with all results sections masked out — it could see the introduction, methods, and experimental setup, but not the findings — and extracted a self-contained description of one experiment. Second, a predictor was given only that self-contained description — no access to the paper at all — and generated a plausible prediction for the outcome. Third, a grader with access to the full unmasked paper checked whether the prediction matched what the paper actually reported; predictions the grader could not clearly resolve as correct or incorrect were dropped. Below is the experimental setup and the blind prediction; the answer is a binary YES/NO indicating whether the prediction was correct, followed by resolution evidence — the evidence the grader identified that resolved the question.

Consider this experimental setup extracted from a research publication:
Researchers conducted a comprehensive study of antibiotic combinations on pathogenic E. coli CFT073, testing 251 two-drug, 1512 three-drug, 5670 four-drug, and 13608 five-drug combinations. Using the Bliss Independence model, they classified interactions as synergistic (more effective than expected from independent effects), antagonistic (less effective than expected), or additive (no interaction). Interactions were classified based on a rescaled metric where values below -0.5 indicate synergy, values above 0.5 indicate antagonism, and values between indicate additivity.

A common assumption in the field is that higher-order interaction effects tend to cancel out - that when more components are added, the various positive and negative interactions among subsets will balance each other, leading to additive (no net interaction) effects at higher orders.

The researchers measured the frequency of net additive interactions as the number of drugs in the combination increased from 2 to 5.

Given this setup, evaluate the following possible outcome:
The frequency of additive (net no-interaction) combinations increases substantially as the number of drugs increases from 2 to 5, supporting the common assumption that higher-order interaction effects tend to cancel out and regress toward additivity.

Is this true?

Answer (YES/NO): NO